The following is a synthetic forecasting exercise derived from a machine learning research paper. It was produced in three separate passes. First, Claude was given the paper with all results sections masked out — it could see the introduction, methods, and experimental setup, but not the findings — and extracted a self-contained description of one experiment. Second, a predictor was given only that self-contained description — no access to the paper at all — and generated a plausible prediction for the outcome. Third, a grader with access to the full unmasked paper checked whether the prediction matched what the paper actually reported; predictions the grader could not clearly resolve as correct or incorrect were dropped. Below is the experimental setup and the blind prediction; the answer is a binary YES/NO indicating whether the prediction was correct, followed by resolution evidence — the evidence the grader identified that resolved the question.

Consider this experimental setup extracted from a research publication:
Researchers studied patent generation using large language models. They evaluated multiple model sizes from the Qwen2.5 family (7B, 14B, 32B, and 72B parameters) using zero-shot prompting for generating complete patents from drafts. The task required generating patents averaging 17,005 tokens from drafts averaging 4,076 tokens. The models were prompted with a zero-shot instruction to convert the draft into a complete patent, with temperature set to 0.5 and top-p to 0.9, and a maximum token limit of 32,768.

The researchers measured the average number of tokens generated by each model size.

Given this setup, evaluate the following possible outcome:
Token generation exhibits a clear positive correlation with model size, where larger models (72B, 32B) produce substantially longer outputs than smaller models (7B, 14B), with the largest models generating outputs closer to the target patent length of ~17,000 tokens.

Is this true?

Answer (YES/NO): NO